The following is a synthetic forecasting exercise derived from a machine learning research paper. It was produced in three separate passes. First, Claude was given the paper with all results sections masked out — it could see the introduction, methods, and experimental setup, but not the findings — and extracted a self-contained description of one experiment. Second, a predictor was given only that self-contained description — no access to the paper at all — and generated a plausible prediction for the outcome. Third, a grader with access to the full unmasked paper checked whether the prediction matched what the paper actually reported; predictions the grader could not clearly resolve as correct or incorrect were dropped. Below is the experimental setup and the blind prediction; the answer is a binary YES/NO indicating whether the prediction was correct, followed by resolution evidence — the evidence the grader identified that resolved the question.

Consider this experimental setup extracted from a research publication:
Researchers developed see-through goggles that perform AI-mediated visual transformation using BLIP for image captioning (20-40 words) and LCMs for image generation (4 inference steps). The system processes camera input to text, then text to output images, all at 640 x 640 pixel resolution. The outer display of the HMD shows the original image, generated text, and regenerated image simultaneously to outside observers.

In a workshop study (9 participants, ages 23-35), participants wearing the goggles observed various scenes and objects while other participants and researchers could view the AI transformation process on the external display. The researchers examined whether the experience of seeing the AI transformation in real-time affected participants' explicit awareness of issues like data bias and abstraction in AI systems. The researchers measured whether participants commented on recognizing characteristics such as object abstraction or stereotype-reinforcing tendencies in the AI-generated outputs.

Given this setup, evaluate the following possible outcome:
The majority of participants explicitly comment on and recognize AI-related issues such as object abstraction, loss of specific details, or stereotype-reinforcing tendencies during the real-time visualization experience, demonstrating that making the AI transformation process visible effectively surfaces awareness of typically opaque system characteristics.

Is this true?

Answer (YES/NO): YES